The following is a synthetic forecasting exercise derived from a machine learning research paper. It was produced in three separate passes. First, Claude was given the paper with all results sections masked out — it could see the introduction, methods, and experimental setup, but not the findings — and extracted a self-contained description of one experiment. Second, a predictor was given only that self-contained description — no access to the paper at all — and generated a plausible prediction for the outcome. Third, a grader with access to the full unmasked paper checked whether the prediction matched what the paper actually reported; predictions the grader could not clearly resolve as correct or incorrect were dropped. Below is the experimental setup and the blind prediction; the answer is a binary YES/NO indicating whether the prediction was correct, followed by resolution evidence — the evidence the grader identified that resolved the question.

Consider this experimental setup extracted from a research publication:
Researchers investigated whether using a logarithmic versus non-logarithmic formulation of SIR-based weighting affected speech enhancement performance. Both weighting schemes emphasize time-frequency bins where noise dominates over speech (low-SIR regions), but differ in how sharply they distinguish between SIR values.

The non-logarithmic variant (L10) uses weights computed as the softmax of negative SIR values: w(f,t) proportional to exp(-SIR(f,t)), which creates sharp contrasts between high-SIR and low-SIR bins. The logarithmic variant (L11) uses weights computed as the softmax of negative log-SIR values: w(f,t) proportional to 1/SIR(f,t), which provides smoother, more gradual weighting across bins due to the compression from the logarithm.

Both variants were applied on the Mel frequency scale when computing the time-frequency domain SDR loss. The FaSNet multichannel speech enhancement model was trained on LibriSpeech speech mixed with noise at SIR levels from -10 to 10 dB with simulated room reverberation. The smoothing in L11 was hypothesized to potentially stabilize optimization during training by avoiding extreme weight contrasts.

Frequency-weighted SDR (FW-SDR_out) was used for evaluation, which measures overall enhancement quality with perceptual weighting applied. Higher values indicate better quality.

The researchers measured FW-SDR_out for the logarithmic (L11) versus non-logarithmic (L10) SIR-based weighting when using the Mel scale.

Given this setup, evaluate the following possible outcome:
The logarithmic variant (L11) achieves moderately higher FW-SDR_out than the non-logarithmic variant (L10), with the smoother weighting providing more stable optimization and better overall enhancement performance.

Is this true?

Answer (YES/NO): YES